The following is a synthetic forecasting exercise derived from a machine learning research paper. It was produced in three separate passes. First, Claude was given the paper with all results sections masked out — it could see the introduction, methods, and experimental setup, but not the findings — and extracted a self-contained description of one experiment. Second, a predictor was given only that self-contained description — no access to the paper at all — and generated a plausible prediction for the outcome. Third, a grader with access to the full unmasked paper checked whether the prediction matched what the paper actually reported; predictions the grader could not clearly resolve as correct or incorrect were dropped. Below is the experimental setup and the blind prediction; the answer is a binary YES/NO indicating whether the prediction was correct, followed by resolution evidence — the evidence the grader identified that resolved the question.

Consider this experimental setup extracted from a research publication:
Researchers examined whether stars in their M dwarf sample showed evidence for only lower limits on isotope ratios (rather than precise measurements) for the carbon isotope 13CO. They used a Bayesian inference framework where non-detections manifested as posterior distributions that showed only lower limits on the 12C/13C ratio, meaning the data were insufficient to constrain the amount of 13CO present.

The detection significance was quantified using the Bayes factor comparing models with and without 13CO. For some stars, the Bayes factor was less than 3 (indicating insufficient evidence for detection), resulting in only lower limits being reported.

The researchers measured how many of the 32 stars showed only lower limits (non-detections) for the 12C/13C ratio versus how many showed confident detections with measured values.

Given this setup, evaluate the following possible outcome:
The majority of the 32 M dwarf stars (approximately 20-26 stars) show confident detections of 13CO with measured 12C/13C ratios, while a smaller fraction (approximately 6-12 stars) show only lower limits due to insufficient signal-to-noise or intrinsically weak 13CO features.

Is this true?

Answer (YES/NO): NO